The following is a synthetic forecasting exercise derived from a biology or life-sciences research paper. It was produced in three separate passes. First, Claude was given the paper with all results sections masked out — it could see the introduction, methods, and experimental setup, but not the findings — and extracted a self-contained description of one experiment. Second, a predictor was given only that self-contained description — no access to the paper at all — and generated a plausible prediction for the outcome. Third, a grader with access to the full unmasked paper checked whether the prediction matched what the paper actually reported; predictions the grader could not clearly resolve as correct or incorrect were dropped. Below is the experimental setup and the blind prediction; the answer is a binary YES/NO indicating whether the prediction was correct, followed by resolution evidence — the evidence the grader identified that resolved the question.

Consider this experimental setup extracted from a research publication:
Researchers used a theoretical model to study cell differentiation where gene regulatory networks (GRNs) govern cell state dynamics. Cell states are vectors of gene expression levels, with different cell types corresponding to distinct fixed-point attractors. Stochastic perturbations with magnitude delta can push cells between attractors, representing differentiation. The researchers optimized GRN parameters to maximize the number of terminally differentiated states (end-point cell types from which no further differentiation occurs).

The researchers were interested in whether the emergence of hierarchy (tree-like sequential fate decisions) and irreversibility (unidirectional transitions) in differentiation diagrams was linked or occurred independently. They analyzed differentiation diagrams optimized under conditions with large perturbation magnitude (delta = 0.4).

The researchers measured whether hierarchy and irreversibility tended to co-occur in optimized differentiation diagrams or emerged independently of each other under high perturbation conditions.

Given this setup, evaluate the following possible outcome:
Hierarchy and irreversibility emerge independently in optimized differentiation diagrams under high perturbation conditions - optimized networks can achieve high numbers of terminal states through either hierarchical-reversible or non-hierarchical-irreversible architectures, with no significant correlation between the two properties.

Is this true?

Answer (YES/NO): NO